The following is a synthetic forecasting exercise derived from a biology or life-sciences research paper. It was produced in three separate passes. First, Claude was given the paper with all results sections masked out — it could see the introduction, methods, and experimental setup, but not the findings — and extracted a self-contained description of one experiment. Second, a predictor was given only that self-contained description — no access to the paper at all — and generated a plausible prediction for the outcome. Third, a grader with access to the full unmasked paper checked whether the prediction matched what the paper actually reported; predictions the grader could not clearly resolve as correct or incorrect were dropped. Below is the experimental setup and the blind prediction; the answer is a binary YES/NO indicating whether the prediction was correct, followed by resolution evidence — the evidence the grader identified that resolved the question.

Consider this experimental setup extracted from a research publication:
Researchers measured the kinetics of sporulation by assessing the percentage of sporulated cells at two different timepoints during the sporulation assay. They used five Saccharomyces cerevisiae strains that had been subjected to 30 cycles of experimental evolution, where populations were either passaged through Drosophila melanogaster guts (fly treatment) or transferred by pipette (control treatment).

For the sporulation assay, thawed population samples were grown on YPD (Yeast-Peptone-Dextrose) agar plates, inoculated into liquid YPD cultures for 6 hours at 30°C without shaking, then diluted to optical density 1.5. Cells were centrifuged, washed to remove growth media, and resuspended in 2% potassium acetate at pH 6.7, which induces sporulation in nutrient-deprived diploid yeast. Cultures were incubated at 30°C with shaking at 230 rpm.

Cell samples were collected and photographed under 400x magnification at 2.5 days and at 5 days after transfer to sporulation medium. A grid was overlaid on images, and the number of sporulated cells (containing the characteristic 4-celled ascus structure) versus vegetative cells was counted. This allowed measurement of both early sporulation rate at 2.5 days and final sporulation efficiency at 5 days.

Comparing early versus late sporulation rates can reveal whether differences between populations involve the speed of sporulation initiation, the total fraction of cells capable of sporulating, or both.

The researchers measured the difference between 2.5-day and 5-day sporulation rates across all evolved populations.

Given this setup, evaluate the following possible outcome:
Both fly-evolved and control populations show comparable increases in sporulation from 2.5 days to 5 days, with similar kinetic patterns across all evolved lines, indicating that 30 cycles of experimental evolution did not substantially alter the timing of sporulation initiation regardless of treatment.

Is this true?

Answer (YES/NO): NO